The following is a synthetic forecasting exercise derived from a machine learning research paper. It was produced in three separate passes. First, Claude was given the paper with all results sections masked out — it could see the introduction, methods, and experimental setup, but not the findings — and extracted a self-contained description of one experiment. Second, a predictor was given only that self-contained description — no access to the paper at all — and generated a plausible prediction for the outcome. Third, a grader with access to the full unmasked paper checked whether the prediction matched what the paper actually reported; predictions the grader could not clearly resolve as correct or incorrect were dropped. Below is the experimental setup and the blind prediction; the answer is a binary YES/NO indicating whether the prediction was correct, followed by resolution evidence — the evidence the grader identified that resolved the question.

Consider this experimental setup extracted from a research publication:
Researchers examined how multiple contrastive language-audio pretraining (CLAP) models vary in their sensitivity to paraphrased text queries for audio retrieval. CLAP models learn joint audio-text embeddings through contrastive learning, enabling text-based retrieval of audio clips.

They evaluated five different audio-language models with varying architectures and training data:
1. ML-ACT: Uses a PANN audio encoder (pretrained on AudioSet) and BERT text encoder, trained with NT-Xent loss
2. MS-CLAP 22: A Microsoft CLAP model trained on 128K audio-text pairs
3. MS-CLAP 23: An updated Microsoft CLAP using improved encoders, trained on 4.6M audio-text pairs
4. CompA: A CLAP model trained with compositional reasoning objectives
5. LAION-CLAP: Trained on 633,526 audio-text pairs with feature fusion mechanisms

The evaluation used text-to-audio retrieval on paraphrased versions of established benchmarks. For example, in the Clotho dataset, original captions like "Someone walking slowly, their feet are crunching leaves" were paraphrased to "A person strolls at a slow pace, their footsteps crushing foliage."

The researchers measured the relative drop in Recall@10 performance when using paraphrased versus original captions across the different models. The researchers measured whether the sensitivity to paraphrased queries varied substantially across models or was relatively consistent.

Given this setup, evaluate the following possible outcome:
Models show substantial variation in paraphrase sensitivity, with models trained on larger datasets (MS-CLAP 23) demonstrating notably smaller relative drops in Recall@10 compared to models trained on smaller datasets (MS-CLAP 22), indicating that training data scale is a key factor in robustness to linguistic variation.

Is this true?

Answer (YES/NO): NO